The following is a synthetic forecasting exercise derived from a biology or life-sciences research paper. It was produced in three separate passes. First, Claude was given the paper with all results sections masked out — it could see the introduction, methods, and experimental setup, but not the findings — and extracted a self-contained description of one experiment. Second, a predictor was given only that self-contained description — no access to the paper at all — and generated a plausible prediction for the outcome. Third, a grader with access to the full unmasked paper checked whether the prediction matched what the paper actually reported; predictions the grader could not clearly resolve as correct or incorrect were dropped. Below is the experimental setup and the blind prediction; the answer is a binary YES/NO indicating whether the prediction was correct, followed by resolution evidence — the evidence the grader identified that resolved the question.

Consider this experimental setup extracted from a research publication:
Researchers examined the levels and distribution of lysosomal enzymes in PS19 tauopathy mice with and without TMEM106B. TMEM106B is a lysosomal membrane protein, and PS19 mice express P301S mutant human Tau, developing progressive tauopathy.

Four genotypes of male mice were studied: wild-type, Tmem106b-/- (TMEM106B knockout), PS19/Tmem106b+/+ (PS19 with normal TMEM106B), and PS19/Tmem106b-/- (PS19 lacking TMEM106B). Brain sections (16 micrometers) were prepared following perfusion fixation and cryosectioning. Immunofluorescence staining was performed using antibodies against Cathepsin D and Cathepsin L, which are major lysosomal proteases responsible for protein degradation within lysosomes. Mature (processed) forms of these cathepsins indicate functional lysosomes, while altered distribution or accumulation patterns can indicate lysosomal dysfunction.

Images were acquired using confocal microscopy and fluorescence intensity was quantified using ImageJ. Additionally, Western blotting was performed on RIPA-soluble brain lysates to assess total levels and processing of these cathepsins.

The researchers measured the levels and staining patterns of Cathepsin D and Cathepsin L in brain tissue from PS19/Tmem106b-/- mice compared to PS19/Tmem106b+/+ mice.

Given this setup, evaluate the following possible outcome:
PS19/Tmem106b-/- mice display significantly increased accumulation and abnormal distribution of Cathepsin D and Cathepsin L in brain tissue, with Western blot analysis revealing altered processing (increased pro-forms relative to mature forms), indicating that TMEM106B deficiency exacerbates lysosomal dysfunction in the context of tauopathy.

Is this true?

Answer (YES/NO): NO